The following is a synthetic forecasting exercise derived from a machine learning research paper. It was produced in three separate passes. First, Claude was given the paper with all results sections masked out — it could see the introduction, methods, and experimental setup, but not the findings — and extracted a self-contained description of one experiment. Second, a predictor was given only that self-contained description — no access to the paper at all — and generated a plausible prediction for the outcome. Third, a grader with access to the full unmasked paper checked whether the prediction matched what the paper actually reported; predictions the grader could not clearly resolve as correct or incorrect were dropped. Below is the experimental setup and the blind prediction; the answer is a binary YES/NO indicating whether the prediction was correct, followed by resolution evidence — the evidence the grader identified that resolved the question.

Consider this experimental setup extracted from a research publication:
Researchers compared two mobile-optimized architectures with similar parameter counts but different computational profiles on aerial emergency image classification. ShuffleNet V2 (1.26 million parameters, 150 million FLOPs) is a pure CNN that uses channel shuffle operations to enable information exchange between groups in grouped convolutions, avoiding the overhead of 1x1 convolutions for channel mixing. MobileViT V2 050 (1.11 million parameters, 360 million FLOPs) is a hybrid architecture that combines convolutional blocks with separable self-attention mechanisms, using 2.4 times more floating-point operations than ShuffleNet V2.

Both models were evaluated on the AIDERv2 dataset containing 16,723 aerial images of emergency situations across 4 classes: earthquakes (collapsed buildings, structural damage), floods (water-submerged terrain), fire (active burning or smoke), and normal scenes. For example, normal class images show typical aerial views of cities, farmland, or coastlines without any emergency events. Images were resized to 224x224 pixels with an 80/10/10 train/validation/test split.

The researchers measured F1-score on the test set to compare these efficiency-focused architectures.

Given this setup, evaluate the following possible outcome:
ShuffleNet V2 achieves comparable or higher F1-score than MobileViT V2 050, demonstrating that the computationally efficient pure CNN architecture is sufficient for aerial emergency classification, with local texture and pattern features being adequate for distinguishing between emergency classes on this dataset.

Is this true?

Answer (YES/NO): YES